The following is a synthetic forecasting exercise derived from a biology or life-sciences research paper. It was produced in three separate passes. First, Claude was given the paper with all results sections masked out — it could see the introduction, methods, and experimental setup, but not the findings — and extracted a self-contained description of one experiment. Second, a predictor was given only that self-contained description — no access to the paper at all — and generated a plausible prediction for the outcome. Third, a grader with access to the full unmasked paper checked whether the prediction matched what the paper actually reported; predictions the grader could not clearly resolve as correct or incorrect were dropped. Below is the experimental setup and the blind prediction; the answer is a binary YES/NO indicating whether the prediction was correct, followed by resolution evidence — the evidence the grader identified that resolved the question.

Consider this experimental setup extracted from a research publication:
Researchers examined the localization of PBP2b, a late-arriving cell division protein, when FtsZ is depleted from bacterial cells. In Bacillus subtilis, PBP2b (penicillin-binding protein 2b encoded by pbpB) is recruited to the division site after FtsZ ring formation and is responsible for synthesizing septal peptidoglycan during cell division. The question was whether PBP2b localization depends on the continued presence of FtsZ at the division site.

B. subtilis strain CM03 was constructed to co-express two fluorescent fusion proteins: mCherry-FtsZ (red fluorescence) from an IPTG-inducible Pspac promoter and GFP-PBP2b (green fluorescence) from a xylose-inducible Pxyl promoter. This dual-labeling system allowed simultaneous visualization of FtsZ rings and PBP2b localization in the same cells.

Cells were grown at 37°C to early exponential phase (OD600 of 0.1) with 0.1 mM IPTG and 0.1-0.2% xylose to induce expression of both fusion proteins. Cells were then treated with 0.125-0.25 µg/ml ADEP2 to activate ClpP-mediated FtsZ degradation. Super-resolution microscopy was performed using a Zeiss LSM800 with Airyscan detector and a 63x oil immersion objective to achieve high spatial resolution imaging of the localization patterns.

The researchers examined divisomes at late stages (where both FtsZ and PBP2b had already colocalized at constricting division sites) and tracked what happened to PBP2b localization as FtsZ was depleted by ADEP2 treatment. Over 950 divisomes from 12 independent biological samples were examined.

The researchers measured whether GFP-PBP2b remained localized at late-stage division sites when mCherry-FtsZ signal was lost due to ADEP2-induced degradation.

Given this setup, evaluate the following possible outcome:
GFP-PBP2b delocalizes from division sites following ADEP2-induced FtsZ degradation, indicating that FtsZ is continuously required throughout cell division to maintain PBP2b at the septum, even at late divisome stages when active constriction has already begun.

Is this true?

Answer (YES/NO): NO